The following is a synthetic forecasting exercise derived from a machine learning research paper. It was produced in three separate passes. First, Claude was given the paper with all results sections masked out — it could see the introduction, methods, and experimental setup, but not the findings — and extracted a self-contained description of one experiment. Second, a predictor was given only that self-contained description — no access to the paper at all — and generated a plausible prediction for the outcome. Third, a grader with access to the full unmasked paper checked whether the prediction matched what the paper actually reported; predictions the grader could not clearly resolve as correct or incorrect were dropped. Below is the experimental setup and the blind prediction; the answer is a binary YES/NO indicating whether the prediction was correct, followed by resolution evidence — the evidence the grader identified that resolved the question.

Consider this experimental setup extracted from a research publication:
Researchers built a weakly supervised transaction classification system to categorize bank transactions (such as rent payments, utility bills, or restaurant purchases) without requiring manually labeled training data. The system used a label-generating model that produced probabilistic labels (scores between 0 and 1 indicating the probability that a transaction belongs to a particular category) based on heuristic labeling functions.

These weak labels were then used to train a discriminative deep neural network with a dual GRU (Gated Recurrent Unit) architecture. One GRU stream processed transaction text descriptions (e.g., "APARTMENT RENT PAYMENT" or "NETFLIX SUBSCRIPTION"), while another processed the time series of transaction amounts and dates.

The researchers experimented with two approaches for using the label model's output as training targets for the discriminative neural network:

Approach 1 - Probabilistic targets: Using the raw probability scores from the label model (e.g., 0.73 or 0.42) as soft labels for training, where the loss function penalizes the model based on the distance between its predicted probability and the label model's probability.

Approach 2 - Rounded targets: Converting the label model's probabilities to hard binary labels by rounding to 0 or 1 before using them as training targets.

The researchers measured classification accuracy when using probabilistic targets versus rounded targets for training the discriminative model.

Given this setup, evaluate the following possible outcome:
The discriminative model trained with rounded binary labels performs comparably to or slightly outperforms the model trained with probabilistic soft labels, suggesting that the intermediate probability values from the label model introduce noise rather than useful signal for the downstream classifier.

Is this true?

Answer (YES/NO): YES